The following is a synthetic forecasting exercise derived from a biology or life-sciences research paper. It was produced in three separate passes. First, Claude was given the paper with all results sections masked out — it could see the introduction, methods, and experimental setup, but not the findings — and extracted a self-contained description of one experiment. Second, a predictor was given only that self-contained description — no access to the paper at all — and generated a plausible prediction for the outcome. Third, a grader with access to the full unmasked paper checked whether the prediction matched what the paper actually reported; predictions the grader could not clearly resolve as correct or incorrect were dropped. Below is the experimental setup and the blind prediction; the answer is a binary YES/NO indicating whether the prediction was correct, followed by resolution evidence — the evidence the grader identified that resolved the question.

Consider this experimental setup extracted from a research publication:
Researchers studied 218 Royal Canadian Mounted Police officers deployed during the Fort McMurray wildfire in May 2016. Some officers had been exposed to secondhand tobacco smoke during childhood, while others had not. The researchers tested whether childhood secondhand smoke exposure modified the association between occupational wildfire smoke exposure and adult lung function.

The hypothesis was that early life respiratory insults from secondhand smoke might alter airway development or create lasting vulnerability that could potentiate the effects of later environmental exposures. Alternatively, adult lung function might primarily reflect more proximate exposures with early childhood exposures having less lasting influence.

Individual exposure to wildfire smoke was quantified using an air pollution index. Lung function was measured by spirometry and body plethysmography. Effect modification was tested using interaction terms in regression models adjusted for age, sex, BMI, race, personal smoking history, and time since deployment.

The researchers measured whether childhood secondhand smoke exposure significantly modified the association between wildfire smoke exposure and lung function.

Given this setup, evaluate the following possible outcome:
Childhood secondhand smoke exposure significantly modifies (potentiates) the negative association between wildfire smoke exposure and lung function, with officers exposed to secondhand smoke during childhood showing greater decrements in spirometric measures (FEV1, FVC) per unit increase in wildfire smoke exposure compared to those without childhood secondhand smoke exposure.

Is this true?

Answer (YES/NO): NO